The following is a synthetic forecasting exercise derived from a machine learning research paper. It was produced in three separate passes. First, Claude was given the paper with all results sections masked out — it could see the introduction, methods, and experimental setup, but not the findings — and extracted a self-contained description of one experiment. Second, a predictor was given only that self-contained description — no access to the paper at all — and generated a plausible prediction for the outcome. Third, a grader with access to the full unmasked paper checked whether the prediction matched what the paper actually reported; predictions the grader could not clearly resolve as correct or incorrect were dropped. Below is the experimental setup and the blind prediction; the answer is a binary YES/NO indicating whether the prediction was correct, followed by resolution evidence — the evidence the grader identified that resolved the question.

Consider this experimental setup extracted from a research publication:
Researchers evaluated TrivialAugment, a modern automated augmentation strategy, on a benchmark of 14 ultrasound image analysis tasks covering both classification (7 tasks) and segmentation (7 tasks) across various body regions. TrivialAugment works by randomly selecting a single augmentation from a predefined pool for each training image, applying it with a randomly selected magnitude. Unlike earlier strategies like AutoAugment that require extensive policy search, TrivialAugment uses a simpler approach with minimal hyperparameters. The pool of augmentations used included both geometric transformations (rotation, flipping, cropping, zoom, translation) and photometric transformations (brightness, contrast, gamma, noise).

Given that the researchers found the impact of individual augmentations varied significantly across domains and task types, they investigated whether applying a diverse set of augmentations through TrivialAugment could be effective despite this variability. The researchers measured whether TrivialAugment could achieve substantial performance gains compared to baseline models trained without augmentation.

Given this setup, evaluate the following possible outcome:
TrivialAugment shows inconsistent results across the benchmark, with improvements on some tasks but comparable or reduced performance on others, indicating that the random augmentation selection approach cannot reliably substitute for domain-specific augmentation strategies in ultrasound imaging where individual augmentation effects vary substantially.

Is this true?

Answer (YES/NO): NO